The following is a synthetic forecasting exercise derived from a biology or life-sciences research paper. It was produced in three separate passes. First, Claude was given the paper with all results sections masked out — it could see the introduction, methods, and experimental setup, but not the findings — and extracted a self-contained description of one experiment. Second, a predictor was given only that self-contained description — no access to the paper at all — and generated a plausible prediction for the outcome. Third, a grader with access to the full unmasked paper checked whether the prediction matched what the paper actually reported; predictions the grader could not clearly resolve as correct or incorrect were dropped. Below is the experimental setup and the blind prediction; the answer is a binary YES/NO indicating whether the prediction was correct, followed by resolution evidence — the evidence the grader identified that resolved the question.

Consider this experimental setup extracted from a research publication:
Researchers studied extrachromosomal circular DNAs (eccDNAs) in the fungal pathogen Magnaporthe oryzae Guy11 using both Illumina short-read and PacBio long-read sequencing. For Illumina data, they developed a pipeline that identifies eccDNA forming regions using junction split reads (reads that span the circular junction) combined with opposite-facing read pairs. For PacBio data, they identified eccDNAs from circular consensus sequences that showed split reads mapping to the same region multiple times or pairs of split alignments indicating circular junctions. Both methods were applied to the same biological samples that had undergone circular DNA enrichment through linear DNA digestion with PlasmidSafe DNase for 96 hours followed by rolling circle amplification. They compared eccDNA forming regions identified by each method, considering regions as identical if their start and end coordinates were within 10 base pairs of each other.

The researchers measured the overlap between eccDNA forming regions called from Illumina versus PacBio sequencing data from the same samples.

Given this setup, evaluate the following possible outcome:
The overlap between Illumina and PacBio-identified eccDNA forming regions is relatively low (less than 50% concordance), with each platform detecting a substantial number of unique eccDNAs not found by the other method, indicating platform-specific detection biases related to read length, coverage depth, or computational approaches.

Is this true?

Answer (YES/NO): NO